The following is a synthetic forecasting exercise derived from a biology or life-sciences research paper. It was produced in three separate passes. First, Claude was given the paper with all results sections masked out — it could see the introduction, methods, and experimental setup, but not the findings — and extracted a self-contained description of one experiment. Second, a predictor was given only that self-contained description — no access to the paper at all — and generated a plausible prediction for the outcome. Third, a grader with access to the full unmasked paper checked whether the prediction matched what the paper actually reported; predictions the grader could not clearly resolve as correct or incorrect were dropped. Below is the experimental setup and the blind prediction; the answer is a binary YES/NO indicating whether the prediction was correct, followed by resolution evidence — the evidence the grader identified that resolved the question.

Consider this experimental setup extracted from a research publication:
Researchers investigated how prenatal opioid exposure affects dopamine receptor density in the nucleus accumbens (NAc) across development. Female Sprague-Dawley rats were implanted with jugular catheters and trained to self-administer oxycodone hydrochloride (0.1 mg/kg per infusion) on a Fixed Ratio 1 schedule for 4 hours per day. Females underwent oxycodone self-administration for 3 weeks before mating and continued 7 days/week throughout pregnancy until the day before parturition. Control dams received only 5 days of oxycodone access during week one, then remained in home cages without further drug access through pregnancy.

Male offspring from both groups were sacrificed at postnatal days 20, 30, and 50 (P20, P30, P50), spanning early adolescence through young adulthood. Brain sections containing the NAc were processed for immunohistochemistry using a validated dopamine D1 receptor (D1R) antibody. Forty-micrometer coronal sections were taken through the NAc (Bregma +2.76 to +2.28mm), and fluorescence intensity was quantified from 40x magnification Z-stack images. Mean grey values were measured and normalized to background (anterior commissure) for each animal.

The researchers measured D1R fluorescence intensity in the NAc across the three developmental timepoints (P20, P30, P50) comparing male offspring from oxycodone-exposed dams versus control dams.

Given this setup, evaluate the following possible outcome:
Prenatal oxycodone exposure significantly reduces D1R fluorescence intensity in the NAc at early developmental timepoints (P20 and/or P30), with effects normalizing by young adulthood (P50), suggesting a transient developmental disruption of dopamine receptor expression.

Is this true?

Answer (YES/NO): NO